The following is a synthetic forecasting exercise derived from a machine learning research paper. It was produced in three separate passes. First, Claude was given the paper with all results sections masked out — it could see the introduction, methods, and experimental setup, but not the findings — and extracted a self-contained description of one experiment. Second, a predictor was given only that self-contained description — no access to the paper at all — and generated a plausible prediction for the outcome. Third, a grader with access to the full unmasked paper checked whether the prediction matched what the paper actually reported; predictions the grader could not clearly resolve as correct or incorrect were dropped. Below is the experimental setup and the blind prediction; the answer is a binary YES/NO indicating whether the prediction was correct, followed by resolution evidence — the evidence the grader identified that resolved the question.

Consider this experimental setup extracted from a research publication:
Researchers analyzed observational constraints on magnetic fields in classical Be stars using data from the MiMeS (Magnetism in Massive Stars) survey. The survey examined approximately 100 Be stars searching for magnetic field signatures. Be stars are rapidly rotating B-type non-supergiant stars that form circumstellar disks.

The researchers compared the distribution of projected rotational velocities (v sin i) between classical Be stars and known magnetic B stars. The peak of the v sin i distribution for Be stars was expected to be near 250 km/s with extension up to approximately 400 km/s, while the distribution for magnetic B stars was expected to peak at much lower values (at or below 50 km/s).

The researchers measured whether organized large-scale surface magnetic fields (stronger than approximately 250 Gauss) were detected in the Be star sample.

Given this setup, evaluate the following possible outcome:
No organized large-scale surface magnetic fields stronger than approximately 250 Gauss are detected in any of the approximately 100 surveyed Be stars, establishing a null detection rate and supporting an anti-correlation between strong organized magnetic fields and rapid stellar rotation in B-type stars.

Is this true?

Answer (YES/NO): YES